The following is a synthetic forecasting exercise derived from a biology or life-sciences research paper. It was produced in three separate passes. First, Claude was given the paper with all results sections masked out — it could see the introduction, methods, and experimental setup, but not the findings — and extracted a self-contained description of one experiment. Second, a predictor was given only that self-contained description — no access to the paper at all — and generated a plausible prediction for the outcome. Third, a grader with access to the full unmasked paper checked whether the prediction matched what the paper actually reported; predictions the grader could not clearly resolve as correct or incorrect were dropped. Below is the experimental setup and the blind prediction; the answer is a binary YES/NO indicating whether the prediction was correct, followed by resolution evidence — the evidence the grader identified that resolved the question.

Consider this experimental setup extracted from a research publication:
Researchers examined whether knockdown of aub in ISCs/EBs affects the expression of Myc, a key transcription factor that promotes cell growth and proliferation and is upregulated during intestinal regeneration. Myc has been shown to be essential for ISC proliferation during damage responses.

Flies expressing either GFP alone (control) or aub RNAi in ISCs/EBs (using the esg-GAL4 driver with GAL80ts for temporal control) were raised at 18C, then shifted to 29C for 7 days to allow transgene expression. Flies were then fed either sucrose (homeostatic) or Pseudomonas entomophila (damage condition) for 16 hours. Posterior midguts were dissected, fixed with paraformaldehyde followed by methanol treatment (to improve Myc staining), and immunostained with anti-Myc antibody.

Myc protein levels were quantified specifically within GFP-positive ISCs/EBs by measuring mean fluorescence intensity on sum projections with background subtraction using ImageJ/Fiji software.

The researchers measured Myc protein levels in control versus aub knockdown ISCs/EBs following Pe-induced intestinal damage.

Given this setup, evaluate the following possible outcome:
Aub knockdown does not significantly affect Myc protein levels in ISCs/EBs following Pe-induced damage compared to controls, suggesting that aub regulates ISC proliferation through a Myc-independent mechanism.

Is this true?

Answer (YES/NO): NO